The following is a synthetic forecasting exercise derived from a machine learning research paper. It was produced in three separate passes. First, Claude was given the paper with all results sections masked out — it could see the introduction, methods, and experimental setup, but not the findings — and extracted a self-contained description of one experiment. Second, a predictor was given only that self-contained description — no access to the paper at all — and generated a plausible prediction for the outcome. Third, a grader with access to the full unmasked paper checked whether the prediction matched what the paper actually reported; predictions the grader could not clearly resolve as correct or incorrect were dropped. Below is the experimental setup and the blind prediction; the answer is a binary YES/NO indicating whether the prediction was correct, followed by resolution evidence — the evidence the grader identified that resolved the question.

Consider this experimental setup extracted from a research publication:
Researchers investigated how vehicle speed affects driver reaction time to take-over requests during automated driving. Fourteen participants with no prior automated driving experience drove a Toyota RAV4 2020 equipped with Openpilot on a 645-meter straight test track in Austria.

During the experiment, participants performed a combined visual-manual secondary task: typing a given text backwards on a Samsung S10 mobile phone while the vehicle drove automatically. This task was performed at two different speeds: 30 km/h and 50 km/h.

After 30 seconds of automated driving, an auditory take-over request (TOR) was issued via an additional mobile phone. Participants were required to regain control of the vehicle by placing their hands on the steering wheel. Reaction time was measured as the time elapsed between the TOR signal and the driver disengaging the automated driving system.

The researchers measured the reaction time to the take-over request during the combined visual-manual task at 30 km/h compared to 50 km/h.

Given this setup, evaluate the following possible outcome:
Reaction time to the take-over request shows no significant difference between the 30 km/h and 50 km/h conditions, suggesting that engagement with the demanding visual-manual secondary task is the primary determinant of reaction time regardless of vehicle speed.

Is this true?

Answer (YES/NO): NO